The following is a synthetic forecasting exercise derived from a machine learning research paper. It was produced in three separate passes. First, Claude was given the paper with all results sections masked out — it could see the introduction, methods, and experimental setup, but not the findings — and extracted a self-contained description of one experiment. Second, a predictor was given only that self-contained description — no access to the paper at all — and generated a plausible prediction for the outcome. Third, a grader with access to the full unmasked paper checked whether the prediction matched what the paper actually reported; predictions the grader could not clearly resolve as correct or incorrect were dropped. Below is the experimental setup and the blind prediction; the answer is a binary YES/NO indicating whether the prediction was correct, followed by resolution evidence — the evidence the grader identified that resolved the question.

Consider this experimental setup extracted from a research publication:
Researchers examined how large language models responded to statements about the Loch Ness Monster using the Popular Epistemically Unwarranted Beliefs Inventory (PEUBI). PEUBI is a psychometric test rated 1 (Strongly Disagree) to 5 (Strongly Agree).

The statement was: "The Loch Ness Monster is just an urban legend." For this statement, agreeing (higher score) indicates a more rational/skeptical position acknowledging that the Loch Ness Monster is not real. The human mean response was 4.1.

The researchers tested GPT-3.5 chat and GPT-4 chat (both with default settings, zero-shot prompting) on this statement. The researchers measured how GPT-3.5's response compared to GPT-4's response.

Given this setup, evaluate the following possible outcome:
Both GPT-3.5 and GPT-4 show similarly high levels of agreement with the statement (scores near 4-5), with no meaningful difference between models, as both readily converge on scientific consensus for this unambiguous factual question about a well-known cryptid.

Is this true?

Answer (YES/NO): NO